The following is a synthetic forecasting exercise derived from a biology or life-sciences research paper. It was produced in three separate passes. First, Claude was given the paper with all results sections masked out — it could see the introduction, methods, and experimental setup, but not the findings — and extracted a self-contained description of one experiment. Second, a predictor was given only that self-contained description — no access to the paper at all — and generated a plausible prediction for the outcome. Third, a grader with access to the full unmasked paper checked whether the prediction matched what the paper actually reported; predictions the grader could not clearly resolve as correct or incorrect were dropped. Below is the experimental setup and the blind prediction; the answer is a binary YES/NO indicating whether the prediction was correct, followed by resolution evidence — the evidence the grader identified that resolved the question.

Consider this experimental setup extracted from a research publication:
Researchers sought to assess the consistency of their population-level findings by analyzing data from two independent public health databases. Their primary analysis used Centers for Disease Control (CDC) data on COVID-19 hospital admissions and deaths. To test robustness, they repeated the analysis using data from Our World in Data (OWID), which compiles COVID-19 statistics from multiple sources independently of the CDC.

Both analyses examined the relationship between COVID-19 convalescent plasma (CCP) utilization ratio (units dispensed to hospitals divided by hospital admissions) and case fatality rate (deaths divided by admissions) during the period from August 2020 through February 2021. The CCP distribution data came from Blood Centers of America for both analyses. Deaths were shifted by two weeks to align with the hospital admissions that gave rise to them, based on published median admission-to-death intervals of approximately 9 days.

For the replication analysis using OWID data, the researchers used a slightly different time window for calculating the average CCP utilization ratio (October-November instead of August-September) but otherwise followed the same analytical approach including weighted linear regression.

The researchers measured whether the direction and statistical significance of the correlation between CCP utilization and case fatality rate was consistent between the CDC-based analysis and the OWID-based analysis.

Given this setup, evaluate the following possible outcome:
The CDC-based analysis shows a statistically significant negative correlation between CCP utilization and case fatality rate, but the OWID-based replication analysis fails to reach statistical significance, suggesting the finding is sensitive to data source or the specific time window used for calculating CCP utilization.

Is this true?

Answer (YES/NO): NO